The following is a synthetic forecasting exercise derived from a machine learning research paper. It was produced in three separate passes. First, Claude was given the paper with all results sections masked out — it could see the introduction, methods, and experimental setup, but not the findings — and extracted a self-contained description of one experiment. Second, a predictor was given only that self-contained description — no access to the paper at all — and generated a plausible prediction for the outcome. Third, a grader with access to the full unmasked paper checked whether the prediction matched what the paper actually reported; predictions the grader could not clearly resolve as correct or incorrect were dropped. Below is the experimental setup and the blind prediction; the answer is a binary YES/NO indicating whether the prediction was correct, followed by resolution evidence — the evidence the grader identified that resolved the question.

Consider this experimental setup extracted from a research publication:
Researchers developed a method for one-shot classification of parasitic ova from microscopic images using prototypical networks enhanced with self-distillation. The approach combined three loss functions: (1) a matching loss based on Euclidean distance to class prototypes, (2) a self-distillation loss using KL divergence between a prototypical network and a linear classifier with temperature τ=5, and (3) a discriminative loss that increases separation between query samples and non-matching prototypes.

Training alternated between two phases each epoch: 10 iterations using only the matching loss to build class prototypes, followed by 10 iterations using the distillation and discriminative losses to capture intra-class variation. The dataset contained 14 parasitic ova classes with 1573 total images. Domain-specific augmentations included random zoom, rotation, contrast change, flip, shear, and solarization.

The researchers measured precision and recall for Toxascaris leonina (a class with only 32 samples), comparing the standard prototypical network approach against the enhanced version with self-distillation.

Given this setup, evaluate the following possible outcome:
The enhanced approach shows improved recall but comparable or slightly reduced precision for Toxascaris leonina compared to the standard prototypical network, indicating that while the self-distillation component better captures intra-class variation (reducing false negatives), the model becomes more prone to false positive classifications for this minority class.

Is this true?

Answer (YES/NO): NO